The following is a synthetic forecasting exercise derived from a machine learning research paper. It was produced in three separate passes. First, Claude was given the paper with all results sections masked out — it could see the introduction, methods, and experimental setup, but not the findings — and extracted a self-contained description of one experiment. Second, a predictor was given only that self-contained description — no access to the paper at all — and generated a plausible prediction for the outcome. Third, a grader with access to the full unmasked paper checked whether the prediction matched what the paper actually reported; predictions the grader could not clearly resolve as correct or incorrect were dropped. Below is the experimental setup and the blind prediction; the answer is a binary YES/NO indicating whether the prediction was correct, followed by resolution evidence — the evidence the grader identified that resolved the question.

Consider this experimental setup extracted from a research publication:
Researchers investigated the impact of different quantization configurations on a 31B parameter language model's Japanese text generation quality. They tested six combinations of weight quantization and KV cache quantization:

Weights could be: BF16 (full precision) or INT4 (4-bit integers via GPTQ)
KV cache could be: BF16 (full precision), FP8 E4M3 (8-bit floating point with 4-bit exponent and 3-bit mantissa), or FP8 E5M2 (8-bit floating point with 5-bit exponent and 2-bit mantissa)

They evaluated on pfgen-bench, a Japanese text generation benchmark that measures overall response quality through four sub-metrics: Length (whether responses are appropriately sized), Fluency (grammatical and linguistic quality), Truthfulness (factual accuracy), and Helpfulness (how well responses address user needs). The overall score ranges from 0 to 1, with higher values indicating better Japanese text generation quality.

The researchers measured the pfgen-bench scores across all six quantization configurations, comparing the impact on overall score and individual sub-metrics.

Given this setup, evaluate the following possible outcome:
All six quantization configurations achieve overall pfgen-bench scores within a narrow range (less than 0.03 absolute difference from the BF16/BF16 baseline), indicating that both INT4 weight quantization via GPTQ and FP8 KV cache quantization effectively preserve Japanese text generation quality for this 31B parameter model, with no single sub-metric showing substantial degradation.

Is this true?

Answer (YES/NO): YES